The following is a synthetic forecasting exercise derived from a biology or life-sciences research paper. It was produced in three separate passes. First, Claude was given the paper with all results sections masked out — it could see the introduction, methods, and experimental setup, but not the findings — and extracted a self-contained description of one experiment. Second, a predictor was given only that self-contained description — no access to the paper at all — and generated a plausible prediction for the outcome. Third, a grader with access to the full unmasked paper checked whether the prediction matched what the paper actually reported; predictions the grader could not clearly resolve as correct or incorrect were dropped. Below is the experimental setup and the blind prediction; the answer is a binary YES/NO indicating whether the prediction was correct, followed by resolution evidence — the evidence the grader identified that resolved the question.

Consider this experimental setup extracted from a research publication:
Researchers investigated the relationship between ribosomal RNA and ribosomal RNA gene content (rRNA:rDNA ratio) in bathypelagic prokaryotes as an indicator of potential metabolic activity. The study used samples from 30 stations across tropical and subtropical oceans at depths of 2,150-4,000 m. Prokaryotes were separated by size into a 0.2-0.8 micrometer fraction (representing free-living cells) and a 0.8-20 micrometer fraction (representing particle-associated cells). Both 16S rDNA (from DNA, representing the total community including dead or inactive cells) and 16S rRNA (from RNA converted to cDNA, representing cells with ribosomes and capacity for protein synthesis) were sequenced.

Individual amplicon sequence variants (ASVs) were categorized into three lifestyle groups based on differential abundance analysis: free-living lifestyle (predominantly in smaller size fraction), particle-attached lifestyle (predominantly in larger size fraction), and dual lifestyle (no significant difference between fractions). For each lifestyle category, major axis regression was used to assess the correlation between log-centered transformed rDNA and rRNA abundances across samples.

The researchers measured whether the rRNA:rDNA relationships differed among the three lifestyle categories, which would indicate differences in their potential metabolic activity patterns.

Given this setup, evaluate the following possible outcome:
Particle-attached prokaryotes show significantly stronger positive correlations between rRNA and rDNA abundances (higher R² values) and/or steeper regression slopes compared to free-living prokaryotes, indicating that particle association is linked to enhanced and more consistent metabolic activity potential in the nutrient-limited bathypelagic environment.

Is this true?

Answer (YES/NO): YES